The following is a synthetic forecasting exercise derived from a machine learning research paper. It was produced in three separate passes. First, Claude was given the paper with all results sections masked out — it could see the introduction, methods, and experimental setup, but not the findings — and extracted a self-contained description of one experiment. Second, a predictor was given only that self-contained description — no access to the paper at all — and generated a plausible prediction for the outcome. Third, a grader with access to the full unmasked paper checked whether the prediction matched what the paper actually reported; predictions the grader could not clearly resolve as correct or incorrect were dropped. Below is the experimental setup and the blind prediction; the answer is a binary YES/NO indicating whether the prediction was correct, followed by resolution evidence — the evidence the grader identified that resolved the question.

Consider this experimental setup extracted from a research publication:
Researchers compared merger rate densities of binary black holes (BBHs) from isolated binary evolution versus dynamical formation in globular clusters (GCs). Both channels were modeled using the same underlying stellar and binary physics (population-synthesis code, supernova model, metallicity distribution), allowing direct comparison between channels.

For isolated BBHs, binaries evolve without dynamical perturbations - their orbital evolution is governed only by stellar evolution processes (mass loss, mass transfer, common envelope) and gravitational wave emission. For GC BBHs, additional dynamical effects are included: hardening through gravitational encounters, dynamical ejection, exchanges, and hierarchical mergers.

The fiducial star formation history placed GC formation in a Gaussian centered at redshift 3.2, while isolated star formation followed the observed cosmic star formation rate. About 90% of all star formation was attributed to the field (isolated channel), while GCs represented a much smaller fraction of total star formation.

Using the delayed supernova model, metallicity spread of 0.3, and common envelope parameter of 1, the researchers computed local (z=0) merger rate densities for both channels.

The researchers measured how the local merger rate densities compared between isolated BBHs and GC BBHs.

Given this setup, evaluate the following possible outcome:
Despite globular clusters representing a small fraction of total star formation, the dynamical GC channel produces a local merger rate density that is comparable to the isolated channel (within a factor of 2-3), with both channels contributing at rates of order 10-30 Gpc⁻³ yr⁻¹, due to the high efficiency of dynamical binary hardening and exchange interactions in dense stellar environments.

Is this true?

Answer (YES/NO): NO